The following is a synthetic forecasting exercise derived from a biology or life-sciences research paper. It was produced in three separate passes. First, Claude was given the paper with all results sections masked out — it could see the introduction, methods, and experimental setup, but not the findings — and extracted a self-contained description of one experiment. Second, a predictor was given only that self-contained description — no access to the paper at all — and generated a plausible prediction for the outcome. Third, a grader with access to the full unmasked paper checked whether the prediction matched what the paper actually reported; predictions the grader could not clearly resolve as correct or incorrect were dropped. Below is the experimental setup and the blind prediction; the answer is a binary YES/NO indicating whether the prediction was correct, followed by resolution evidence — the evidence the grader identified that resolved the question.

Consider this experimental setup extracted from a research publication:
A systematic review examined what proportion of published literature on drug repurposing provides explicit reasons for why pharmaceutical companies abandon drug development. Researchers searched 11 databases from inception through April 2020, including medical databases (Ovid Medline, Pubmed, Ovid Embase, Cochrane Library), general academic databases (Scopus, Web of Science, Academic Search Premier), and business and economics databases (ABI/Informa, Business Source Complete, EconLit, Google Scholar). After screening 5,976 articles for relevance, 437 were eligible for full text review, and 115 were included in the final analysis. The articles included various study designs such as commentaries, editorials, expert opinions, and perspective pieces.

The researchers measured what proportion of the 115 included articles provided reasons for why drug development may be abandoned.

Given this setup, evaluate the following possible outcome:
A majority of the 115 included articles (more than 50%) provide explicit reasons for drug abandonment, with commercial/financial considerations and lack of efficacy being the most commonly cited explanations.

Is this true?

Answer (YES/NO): YES